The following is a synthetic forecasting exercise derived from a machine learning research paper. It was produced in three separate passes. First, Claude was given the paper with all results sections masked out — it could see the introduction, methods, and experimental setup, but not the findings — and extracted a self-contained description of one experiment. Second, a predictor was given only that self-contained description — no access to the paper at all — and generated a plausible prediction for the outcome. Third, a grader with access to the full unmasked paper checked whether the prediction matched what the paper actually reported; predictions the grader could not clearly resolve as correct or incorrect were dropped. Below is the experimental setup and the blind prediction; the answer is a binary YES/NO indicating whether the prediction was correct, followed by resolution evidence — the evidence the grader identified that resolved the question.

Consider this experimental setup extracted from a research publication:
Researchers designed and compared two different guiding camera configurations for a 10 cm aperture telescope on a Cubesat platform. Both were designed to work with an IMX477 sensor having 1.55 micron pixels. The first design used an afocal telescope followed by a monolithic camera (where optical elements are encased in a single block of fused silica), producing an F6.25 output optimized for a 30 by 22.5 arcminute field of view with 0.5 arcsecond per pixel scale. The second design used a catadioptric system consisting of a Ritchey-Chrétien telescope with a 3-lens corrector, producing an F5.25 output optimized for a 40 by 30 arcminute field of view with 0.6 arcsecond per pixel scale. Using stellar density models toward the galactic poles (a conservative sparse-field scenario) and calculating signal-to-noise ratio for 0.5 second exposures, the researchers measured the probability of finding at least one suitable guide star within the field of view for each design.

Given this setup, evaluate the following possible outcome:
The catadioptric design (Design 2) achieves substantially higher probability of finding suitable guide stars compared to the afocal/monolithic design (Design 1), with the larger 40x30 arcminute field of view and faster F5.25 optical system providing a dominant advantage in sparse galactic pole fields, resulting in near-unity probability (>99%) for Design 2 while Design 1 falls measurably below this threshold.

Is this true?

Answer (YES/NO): NO